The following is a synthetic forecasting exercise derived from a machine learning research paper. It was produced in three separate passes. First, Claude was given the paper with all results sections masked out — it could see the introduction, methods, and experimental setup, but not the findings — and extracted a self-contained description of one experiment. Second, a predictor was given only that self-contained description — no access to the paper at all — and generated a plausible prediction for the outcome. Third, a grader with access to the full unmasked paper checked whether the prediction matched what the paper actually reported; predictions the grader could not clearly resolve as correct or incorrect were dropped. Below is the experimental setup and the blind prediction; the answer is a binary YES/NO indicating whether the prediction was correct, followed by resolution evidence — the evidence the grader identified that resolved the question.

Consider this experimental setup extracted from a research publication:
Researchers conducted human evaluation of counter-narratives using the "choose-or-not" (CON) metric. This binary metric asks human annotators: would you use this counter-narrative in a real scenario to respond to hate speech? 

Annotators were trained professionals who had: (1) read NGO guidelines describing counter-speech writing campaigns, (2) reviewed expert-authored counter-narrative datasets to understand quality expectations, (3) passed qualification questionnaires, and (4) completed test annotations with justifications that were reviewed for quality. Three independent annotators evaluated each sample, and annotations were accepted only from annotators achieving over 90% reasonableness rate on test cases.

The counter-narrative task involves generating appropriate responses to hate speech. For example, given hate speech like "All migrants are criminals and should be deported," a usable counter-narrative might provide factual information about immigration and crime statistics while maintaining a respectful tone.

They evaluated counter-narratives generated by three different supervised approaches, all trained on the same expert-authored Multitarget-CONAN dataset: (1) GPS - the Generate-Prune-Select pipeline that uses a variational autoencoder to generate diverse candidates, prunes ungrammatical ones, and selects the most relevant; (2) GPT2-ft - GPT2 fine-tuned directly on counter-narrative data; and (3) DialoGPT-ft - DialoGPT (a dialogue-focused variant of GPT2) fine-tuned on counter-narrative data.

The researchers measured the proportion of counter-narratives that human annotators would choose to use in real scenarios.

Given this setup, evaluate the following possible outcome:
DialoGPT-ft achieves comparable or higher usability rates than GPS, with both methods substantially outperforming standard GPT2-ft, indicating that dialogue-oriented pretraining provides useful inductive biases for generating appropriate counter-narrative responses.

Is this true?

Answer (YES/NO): NO